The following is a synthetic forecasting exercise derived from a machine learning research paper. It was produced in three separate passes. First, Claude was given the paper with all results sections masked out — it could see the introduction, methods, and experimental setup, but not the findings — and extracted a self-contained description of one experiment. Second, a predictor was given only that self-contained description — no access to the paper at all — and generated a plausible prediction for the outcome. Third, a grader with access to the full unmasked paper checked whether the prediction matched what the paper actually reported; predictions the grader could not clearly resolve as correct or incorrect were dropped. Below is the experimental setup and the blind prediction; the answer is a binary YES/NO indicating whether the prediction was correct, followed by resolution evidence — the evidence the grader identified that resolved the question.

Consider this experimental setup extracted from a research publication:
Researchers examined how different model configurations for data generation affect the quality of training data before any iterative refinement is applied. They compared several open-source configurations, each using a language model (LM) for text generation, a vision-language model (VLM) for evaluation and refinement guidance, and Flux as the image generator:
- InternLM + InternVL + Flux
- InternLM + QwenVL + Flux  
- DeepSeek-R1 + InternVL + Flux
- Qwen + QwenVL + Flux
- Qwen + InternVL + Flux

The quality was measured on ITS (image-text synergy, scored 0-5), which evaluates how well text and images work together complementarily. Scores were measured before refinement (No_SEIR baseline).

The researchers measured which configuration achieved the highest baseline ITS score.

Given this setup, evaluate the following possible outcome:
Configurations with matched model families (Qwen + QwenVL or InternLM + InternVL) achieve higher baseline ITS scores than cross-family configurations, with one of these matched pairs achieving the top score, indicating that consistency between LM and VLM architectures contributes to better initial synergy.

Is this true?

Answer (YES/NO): NO